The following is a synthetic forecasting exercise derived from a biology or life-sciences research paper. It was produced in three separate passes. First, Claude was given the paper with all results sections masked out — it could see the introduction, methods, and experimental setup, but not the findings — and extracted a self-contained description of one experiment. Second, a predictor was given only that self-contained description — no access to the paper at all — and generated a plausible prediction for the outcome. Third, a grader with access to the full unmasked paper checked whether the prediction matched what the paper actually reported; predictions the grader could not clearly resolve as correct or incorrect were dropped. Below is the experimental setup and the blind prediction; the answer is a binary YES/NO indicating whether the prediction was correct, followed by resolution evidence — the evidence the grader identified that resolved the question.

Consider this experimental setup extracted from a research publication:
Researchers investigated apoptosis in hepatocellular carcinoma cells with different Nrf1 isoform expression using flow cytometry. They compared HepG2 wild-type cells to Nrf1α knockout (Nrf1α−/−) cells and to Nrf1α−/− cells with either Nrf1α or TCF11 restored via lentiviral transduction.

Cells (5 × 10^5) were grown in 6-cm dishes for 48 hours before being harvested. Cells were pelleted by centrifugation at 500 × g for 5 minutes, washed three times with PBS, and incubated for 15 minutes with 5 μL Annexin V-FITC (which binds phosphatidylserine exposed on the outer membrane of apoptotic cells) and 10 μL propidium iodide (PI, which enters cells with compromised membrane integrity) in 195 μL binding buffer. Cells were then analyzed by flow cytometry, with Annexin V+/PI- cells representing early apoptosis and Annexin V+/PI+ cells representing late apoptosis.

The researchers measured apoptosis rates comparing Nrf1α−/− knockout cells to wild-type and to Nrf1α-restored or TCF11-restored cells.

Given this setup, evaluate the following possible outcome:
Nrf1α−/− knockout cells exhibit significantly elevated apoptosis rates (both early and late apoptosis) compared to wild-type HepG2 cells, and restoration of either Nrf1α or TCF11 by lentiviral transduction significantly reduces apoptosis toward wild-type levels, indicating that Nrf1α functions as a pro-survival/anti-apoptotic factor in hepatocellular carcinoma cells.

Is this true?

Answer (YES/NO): NO